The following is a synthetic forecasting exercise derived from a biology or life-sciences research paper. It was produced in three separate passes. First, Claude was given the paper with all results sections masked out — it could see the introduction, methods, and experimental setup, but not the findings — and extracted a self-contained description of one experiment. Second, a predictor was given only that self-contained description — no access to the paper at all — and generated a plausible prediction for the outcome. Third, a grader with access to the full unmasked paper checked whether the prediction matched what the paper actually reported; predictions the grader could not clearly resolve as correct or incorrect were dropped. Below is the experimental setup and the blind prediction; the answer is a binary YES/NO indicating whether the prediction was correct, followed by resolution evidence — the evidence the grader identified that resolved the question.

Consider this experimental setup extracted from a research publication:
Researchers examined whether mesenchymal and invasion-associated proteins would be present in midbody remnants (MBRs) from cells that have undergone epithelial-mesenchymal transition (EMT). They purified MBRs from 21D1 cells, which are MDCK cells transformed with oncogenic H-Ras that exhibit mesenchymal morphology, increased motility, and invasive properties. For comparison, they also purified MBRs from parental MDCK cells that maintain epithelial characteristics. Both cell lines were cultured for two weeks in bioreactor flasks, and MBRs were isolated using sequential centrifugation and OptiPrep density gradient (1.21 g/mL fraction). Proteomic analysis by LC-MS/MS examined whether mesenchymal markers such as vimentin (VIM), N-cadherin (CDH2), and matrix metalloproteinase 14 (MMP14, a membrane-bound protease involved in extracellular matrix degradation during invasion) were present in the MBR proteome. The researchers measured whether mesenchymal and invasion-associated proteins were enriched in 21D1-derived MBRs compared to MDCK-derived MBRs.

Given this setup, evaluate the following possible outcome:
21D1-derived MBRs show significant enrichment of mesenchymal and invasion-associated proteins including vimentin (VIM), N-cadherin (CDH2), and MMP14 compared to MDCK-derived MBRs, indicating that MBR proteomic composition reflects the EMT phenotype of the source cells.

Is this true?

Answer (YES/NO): YES